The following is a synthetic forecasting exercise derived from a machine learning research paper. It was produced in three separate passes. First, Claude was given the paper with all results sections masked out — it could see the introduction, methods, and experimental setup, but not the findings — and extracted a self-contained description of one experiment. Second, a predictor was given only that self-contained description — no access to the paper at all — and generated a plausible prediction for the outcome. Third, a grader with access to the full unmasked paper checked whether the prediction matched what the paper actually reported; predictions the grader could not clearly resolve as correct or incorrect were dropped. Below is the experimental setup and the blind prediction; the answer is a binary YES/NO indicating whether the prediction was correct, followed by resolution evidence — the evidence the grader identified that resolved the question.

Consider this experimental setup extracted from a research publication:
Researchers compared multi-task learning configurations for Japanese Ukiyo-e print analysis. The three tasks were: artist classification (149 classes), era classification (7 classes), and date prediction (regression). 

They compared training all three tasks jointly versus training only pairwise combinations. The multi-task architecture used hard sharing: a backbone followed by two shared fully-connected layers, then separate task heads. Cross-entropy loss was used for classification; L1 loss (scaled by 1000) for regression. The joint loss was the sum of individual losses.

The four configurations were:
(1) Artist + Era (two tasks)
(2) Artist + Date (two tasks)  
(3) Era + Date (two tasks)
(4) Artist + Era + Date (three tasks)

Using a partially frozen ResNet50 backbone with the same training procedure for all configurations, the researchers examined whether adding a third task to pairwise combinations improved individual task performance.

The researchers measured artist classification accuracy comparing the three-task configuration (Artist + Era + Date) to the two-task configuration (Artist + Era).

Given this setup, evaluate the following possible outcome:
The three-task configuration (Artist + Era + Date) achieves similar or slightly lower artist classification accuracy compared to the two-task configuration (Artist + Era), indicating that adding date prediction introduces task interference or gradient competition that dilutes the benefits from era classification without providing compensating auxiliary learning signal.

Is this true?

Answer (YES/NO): YES